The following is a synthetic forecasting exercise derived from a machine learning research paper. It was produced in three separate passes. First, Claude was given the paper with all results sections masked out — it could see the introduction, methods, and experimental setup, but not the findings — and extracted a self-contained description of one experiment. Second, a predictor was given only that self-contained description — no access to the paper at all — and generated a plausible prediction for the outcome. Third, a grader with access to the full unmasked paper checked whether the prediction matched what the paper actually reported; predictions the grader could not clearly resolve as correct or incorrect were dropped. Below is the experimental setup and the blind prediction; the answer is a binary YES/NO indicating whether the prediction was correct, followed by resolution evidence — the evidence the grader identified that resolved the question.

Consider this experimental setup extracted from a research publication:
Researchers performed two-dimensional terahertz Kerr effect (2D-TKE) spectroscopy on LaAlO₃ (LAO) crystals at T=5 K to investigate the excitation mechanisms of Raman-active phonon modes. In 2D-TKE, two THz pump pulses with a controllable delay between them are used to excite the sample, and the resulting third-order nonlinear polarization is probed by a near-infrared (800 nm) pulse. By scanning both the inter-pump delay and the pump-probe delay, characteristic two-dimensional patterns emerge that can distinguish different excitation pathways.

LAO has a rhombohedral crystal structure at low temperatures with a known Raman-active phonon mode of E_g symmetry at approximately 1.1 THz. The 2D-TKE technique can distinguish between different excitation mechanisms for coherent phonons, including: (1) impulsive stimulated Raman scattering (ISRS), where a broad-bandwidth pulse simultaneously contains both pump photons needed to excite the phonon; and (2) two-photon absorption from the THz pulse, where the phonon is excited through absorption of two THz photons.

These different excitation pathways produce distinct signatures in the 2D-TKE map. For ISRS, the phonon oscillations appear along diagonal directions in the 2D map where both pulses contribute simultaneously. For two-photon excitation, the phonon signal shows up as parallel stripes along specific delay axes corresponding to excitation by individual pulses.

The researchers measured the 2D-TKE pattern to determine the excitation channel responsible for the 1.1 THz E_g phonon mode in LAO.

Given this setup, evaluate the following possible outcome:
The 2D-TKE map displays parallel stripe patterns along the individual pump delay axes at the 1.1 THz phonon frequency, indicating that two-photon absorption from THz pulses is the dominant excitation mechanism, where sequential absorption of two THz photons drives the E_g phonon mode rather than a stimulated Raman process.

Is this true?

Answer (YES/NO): NO